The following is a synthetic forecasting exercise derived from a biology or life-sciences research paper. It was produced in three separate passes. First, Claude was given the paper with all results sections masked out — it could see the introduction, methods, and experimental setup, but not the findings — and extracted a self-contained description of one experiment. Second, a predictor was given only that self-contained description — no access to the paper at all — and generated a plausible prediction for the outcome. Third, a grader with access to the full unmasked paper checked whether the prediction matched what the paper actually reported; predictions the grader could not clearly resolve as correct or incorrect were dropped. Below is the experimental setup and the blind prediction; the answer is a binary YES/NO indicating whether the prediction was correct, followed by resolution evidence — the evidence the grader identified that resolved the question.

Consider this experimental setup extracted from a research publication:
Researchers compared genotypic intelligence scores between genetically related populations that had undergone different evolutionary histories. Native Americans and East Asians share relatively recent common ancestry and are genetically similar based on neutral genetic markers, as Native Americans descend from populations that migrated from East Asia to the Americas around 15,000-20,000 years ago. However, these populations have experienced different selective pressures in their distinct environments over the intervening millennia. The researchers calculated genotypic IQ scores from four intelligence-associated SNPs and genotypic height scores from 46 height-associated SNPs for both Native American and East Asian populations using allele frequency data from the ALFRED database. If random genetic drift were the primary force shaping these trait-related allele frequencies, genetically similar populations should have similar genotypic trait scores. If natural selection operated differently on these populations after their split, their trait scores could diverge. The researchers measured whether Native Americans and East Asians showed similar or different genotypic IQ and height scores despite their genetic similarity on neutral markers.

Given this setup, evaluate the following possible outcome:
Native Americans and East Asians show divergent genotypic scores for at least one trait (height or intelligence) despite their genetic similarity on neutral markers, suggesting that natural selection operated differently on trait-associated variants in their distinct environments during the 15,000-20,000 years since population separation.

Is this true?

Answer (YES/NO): YES